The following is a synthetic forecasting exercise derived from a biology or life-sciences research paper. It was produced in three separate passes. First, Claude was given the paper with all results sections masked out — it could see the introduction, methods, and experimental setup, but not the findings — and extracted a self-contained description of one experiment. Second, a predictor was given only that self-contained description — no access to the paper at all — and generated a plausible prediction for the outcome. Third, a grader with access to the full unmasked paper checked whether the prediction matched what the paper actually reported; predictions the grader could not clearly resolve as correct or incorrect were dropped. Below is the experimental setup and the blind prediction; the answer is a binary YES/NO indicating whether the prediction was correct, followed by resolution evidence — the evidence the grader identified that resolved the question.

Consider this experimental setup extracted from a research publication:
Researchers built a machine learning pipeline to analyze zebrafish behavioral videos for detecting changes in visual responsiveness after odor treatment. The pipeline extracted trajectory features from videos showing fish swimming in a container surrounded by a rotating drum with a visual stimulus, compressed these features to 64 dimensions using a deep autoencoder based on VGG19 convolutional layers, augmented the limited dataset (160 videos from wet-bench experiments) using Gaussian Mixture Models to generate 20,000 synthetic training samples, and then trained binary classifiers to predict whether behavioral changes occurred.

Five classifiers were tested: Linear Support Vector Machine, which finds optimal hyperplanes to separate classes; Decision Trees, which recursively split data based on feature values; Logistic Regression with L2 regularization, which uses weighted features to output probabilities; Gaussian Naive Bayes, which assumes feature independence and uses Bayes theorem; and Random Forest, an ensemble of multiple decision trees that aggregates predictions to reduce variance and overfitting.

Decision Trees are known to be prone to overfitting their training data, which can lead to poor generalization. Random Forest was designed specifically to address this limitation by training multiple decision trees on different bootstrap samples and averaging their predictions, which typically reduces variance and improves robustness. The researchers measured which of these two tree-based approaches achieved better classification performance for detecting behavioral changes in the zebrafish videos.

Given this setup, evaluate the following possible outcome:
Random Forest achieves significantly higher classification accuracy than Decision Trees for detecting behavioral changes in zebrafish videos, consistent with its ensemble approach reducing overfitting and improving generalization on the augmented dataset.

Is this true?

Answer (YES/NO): NO